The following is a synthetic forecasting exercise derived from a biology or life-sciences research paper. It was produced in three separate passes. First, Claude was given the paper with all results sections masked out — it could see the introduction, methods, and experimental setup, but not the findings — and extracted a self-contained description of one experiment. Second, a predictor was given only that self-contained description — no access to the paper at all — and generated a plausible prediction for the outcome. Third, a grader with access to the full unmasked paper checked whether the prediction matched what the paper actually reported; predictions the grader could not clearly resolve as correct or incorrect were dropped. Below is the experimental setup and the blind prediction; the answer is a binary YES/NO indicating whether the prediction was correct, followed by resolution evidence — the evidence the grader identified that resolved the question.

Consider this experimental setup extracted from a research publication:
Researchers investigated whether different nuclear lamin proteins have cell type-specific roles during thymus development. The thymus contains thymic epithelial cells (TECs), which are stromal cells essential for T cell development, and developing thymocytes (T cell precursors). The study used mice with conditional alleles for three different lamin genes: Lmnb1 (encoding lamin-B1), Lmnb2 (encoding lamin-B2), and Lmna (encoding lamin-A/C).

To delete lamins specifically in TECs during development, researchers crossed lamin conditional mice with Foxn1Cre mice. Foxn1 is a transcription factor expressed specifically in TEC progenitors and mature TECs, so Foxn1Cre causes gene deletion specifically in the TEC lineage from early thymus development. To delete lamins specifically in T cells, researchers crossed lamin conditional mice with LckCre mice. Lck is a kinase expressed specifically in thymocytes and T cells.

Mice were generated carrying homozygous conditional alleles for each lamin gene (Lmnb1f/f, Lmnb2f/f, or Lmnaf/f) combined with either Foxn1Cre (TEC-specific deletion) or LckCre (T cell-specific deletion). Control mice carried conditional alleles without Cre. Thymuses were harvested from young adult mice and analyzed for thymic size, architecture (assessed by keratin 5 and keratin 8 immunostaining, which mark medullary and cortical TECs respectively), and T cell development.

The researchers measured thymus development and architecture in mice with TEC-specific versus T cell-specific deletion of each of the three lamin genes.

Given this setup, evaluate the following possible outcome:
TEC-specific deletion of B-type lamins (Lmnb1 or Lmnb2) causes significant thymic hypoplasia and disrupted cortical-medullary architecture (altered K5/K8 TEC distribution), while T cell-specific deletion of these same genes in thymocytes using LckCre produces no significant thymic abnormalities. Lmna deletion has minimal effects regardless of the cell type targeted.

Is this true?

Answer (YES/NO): NO